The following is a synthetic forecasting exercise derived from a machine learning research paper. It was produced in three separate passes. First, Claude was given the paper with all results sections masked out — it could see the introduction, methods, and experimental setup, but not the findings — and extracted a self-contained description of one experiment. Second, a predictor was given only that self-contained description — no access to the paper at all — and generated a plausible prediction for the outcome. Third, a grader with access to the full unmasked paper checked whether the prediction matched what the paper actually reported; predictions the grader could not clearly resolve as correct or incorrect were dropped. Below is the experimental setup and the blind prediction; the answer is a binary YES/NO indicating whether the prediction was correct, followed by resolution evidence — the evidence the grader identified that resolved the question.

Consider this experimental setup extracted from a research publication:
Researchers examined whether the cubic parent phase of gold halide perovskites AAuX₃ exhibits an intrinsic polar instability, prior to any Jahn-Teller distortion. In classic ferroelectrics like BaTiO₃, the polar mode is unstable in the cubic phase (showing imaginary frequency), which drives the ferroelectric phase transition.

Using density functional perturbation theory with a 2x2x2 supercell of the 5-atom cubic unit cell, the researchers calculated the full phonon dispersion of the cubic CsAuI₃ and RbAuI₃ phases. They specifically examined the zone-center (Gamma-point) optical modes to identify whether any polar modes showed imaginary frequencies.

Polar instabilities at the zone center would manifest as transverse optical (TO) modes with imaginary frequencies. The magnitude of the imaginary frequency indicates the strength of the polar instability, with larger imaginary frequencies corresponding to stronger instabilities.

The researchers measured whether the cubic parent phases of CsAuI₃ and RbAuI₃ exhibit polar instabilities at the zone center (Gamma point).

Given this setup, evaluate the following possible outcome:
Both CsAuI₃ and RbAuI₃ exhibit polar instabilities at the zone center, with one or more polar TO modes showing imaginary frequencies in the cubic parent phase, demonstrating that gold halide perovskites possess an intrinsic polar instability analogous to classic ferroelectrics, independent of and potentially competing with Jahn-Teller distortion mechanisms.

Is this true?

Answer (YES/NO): NO